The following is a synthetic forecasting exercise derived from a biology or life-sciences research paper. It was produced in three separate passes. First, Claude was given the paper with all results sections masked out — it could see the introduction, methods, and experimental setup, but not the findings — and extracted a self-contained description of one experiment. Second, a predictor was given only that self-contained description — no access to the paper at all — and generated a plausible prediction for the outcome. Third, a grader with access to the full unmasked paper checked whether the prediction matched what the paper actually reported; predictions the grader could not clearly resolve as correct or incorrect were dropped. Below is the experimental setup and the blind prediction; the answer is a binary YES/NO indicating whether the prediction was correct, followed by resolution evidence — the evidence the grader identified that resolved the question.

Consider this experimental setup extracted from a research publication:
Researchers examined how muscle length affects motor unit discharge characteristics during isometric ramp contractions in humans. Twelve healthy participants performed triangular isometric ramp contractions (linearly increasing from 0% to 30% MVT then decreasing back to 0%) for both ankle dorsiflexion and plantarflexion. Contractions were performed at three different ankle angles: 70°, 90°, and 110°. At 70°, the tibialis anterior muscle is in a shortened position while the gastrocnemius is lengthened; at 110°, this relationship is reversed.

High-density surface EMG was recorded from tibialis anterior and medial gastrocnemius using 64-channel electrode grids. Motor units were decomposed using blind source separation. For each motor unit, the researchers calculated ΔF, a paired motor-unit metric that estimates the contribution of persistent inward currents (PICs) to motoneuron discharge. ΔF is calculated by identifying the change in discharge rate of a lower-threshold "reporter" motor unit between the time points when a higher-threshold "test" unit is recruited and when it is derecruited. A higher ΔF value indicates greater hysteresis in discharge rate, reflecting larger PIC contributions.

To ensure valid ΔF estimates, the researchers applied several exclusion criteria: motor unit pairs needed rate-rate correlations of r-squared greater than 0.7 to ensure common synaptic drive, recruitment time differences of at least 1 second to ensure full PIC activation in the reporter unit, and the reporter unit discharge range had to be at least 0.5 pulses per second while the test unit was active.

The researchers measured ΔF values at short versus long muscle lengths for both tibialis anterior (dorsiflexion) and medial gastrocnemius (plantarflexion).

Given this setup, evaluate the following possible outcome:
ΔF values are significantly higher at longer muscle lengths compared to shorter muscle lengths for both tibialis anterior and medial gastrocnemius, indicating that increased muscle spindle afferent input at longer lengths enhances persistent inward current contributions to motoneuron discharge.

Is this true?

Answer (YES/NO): NO